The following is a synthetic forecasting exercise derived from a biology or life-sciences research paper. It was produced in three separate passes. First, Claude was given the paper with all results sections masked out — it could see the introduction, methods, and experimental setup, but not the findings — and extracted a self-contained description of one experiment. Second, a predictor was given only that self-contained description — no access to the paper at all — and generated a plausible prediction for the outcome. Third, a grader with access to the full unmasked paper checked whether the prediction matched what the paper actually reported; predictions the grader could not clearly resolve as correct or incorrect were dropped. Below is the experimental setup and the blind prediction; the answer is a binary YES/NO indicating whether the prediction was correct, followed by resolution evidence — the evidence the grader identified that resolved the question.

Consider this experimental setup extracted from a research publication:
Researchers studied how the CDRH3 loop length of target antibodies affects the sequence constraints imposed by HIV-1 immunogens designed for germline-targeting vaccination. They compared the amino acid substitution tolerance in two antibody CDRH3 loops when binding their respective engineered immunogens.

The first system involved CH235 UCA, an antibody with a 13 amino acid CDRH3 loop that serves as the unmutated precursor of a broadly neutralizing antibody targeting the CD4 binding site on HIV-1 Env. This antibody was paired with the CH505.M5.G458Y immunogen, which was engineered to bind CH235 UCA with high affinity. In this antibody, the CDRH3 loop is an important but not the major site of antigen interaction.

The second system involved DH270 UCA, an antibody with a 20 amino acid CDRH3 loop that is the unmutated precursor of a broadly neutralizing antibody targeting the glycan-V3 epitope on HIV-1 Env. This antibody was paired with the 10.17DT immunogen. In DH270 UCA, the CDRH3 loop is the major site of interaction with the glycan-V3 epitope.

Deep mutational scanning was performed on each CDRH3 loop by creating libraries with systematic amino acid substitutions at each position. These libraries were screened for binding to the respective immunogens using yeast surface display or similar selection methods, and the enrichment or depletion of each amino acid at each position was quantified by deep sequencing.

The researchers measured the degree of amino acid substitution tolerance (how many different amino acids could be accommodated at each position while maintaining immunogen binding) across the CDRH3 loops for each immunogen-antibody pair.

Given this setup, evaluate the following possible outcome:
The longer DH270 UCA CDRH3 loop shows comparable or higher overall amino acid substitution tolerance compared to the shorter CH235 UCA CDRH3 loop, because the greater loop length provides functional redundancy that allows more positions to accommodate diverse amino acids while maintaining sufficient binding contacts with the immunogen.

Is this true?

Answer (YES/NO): NO